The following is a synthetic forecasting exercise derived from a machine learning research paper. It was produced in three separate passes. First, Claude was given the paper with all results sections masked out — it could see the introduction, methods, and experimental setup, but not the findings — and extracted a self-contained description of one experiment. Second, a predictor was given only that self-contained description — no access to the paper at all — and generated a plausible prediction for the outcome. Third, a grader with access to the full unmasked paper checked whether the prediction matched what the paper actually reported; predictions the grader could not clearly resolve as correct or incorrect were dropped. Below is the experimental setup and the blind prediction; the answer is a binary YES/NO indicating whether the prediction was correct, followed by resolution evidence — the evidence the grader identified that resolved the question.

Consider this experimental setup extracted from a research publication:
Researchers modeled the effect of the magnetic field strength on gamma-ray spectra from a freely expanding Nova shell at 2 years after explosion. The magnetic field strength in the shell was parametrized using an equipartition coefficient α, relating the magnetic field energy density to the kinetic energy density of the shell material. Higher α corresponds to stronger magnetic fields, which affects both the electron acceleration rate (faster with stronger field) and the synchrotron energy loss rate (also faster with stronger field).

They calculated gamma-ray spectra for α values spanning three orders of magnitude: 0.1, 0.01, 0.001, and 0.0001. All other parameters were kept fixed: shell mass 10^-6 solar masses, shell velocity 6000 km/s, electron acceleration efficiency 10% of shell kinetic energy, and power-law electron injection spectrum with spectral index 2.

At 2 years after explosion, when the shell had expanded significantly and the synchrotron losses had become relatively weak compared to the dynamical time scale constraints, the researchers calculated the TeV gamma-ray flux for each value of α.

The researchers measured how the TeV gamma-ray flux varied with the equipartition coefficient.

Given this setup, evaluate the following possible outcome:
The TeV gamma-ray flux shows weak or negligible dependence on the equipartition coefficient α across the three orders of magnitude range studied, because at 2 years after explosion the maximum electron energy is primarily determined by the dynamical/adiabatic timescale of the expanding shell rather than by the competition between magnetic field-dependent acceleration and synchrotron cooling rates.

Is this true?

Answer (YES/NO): YES